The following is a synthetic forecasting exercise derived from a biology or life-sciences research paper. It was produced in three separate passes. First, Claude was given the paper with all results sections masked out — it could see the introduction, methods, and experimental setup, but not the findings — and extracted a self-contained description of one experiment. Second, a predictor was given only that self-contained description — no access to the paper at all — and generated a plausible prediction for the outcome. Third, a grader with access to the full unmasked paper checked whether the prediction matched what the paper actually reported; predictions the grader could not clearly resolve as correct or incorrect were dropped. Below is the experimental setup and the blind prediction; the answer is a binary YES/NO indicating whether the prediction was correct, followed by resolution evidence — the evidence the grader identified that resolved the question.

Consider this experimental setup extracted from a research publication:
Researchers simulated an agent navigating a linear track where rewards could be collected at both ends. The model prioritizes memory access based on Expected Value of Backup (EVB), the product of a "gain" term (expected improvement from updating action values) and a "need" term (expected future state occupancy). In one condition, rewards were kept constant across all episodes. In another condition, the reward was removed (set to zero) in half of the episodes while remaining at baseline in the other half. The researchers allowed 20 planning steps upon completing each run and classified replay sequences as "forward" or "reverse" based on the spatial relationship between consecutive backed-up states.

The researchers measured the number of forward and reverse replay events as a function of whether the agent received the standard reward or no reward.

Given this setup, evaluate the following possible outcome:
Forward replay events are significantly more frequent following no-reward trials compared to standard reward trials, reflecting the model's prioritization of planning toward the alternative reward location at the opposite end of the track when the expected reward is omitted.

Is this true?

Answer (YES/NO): NO